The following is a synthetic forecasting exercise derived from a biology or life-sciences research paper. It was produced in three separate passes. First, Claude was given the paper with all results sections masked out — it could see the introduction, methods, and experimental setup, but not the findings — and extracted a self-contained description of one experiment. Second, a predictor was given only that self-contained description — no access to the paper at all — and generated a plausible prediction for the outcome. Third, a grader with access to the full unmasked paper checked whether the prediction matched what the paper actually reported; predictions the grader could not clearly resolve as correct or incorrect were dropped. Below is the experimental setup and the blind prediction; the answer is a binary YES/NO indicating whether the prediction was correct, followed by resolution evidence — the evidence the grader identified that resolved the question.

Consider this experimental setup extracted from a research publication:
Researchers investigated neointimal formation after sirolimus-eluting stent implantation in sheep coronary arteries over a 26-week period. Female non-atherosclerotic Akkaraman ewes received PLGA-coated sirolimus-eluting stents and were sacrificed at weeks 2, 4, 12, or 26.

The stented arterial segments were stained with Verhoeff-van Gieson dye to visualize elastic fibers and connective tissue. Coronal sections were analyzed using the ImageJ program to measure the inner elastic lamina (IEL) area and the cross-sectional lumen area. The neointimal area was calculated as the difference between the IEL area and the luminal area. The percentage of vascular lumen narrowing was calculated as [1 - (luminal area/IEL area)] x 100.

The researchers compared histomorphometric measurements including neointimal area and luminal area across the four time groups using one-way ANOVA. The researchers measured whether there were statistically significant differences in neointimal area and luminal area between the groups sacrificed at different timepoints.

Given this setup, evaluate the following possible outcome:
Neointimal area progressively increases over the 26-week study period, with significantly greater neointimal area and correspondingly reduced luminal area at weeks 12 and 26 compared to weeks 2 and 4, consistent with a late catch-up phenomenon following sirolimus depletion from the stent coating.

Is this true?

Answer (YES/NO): NO